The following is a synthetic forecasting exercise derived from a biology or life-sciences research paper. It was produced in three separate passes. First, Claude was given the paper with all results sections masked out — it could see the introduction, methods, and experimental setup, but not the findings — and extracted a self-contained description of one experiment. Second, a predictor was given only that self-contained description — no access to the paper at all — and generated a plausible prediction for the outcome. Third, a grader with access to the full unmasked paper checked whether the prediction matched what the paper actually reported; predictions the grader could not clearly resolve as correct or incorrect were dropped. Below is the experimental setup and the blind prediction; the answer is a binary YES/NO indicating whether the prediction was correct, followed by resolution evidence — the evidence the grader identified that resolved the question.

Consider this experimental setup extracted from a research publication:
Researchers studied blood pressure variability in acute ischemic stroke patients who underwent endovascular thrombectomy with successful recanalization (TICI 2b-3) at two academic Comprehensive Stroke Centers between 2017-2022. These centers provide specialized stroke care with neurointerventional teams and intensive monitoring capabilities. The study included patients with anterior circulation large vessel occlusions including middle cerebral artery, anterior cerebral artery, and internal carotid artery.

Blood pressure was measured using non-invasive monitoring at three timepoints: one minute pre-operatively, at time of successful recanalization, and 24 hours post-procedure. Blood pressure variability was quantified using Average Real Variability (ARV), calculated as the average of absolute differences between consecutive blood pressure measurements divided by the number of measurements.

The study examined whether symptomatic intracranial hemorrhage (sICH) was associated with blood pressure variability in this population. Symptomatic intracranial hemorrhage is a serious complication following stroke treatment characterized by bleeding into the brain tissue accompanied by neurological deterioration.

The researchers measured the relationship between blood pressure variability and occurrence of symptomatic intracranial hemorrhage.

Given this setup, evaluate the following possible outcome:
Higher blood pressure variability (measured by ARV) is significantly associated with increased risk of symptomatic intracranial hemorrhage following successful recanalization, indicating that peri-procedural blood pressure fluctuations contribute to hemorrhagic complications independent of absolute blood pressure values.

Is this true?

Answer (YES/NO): NO